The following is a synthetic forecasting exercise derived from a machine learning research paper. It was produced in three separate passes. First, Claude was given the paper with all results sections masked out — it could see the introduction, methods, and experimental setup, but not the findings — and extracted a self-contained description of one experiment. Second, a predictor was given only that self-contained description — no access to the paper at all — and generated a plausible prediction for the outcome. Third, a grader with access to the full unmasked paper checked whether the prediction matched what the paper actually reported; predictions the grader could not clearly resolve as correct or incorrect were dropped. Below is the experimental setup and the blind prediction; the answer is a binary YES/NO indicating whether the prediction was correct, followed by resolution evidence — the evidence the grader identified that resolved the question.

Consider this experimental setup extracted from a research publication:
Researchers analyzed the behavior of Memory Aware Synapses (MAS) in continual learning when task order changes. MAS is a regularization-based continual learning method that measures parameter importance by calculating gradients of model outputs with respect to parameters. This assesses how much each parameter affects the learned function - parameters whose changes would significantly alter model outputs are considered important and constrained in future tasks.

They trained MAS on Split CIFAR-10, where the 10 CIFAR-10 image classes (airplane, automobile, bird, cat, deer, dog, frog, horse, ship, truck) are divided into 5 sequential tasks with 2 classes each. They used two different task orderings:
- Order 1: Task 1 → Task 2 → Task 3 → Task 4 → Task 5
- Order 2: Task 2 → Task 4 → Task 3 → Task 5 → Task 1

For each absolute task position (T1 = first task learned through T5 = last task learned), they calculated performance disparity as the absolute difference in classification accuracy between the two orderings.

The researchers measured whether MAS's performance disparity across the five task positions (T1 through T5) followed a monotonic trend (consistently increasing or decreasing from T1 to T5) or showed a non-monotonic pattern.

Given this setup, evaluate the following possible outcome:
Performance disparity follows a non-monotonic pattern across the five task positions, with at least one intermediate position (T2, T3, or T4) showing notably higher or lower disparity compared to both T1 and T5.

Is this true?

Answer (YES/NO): YES